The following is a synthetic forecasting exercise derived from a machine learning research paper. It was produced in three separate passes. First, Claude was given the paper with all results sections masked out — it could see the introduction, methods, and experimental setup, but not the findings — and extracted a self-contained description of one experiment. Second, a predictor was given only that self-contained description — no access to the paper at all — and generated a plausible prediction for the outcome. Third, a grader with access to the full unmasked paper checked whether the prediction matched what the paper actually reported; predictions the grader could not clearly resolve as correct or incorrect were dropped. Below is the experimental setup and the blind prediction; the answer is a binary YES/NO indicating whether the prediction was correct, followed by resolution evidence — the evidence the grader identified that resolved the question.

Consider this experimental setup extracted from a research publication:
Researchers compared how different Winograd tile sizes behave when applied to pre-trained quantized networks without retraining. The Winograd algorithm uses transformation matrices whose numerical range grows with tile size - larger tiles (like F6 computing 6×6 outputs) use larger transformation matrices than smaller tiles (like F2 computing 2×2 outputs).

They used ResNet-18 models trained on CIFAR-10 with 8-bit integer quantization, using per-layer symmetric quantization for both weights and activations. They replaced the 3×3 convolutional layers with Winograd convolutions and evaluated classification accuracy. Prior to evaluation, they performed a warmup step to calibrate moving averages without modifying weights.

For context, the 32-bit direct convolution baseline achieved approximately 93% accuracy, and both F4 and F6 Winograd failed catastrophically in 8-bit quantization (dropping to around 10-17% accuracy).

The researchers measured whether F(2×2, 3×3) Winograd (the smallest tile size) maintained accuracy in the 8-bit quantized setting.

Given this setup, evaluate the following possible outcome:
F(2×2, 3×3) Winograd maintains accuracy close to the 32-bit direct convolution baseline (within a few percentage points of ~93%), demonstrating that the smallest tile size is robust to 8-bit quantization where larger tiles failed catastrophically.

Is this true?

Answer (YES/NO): YES